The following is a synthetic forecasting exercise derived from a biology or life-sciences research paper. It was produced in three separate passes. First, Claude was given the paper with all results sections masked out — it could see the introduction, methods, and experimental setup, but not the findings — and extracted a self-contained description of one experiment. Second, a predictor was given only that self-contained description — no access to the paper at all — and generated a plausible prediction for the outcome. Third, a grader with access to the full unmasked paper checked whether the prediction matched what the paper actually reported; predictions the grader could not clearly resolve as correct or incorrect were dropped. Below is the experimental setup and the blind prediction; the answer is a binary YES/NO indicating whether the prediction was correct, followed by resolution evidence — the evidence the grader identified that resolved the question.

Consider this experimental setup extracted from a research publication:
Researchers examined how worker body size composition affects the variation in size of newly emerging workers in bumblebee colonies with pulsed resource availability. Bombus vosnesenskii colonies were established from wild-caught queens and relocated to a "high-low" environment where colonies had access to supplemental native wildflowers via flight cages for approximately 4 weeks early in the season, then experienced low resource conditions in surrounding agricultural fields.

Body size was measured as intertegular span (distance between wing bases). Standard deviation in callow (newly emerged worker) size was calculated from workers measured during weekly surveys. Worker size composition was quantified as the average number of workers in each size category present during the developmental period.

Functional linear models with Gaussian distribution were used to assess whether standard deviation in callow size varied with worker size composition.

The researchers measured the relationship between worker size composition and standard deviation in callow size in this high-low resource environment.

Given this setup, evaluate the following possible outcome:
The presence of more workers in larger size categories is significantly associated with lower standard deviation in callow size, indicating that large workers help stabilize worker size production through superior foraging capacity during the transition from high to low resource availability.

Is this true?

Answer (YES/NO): YES